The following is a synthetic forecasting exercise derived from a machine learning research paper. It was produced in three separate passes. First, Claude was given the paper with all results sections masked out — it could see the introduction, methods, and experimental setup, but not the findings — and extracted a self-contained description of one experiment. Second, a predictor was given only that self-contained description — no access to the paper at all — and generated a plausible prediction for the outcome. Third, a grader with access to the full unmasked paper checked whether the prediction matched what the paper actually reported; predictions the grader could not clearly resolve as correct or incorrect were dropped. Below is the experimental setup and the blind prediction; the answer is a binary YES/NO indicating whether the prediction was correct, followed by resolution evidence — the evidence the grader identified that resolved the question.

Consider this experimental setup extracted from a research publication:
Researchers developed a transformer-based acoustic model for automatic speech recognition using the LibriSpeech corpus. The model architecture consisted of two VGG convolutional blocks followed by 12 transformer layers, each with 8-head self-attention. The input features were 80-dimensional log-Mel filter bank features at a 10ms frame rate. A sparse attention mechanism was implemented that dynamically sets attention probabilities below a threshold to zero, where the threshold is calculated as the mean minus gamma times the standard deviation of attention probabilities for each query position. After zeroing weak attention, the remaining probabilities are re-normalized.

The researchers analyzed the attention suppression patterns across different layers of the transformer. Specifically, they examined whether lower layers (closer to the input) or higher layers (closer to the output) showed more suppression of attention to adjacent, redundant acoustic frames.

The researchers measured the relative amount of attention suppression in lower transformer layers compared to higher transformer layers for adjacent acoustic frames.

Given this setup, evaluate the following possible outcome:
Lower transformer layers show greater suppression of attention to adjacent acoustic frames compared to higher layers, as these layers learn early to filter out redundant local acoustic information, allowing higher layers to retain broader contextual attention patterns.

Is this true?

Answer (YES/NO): YES